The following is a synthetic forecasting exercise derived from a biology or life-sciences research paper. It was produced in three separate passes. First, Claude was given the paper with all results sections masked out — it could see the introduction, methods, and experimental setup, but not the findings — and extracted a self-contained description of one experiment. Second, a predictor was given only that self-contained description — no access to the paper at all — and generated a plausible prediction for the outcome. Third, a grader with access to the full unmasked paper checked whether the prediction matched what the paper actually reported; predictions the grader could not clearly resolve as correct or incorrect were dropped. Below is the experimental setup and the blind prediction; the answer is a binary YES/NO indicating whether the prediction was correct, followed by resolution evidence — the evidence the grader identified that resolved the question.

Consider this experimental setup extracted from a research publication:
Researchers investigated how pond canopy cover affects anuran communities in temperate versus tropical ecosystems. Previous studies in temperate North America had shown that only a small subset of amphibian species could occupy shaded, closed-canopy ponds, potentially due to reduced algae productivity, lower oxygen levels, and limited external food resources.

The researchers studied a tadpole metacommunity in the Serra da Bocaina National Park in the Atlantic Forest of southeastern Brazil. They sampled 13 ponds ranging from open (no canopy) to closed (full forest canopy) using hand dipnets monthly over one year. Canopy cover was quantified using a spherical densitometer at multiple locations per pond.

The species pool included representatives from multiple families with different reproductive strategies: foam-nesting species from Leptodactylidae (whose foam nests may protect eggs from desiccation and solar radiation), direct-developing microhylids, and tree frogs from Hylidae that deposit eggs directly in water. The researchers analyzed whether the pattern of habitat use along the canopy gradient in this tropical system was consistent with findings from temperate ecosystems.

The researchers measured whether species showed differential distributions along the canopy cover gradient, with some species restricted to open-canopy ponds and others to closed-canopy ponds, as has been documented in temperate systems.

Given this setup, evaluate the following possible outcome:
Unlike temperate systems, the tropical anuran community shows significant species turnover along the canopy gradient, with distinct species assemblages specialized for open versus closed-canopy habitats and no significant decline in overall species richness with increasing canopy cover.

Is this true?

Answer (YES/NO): NO